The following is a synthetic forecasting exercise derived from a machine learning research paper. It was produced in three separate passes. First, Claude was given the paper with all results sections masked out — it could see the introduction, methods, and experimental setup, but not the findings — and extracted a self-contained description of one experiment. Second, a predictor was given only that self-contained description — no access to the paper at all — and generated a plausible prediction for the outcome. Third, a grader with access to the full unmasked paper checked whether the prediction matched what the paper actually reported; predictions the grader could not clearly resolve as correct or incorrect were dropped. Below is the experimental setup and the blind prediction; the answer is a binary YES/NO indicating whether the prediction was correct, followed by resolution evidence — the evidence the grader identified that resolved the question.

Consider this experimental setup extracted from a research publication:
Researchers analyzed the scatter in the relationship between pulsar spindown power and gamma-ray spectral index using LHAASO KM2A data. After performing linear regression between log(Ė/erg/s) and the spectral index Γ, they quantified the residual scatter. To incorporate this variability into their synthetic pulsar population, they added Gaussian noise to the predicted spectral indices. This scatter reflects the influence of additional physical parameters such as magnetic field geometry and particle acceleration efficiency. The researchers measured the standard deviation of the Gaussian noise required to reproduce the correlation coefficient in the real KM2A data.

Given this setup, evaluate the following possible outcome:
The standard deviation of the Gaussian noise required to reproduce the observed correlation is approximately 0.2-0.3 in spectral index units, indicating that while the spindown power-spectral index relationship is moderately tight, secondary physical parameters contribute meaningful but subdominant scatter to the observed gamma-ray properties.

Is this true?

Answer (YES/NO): NO